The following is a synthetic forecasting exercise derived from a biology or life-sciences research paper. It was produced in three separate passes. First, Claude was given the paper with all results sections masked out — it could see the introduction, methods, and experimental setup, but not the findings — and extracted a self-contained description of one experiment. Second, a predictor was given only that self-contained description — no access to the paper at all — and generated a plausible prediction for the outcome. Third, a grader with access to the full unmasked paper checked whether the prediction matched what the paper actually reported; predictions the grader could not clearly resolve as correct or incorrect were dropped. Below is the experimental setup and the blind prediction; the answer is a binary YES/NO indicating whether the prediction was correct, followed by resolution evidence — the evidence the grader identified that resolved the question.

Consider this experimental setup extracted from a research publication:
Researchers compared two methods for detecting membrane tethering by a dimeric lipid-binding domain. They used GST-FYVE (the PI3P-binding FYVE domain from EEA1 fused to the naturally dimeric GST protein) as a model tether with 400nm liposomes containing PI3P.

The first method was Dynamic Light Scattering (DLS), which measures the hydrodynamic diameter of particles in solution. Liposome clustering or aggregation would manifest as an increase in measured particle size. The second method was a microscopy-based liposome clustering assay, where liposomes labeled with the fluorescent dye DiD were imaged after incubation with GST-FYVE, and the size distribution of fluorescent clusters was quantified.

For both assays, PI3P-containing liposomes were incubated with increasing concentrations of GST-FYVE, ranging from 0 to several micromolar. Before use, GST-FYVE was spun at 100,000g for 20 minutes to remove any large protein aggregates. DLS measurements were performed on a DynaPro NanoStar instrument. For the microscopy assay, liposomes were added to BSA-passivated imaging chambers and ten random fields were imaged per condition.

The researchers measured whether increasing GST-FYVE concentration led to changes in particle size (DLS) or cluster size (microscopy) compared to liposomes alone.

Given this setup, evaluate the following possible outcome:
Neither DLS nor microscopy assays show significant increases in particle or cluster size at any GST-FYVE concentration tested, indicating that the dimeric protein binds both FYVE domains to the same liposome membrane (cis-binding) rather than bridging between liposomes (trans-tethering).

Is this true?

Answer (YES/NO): NO